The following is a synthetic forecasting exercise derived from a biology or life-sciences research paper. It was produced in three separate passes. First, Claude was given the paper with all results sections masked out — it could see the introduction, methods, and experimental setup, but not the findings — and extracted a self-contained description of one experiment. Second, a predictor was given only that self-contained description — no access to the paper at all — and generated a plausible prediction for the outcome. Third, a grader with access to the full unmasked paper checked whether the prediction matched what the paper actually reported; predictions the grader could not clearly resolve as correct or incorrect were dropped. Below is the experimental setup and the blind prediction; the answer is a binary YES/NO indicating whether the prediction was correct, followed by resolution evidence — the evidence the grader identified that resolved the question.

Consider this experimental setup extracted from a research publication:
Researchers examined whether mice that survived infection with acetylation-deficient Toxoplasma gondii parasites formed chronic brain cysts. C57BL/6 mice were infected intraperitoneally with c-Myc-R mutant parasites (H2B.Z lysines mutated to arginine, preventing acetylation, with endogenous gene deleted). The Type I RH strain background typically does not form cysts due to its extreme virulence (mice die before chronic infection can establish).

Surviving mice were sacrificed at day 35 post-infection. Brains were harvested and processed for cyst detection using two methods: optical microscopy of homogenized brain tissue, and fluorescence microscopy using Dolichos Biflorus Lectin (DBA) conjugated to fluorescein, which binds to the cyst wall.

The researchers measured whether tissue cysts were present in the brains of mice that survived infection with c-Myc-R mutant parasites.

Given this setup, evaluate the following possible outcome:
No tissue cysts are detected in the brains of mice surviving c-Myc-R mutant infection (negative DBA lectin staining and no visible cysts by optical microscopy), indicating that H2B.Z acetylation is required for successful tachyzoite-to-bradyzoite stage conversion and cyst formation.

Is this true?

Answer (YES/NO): NO